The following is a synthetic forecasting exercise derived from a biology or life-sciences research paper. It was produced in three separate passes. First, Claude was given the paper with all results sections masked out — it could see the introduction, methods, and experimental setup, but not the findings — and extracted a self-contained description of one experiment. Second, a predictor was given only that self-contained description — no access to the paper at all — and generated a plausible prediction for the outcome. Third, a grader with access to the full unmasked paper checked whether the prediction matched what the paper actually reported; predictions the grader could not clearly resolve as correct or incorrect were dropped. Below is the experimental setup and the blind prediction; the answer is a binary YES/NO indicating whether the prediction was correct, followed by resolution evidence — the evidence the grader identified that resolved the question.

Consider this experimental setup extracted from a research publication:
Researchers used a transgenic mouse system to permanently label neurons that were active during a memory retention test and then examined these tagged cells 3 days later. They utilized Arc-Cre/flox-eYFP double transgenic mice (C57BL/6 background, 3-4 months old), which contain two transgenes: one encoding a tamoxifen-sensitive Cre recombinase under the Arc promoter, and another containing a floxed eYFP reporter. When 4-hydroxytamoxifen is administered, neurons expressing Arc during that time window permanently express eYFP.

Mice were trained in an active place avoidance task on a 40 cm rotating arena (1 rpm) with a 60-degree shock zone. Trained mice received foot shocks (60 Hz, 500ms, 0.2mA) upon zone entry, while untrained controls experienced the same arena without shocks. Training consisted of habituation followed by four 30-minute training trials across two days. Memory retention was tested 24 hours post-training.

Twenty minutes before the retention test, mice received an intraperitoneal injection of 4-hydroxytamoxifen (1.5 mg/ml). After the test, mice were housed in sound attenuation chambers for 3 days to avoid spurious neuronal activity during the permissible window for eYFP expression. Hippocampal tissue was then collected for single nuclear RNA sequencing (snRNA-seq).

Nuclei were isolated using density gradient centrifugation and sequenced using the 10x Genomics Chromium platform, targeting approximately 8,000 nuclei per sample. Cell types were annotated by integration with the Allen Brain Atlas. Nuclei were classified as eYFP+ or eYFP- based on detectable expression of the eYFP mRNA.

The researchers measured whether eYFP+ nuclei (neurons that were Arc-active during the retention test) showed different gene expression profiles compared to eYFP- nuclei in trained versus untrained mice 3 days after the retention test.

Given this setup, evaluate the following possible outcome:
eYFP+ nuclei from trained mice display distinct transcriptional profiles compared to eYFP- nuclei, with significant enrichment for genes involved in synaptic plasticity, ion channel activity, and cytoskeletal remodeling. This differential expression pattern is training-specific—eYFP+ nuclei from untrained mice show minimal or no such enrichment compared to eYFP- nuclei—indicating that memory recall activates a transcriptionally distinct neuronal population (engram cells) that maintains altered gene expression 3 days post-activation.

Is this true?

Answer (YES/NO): NO